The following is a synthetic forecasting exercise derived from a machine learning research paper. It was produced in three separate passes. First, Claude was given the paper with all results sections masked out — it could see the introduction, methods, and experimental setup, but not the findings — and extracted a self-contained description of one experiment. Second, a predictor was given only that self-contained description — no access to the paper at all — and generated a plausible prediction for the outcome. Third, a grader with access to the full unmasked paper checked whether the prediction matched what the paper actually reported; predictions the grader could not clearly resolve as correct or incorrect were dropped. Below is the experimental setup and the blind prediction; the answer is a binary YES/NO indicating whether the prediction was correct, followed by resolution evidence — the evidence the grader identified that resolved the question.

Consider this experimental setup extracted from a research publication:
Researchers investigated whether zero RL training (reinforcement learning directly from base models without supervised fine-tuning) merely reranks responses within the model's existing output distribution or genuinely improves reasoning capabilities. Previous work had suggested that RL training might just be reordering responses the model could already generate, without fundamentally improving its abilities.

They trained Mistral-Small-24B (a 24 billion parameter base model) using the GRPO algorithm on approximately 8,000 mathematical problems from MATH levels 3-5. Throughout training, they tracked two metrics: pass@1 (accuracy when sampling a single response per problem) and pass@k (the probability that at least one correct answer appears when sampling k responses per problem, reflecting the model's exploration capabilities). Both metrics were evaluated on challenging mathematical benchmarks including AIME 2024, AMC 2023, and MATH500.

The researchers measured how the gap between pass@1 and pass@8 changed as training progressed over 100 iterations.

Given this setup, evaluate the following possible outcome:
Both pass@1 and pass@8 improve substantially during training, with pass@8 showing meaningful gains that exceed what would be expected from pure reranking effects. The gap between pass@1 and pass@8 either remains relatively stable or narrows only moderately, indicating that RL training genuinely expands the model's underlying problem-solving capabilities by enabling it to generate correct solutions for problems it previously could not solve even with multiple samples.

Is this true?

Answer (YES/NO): NO